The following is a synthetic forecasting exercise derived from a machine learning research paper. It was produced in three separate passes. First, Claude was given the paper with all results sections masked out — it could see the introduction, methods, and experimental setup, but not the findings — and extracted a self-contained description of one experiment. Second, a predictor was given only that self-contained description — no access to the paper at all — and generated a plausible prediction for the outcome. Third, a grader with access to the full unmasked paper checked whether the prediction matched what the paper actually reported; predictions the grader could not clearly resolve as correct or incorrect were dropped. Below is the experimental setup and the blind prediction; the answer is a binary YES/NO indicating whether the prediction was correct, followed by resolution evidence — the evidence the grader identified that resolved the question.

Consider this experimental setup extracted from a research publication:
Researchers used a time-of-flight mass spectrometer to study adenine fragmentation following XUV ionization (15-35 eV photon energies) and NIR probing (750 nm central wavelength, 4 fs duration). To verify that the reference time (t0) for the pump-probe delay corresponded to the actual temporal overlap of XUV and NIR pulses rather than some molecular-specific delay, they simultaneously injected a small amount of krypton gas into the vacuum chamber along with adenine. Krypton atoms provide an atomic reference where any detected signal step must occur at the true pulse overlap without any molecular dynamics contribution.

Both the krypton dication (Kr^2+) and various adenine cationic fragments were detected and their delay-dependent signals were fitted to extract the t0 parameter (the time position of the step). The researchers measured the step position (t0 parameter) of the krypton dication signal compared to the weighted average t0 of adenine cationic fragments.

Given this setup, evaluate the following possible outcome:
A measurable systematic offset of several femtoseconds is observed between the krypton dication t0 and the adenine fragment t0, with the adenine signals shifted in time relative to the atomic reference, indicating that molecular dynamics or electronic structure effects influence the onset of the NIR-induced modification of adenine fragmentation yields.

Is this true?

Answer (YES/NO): NO